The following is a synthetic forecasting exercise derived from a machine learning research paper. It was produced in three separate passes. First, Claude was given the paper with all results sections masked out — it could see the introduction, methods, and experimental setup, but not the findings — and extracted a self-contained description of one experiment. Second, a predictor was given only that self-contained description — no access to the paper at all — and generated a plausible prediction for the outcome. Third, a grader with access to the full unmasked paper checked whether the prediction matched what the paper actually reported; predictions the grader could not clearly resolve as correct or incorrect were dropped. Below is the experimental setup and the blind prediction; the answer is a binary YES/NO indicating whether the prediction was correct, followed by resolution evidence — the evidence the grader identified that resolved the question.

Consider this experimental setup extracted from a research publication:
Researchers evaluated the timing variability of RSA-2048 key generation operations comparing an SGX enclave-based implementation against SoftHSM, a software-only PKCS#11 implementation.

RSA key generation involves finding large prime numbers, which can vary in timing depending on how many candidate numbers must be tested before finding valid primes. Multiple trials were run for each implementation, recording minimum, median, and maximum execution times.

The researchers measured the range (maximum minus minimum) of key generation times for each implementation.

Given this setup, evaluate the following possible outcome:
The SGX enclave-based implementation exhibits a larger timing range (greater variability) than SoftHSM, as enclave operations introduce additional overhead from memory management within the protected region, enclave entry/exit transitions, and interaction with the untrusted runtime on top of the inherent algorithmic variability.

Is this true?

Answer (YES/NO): NO